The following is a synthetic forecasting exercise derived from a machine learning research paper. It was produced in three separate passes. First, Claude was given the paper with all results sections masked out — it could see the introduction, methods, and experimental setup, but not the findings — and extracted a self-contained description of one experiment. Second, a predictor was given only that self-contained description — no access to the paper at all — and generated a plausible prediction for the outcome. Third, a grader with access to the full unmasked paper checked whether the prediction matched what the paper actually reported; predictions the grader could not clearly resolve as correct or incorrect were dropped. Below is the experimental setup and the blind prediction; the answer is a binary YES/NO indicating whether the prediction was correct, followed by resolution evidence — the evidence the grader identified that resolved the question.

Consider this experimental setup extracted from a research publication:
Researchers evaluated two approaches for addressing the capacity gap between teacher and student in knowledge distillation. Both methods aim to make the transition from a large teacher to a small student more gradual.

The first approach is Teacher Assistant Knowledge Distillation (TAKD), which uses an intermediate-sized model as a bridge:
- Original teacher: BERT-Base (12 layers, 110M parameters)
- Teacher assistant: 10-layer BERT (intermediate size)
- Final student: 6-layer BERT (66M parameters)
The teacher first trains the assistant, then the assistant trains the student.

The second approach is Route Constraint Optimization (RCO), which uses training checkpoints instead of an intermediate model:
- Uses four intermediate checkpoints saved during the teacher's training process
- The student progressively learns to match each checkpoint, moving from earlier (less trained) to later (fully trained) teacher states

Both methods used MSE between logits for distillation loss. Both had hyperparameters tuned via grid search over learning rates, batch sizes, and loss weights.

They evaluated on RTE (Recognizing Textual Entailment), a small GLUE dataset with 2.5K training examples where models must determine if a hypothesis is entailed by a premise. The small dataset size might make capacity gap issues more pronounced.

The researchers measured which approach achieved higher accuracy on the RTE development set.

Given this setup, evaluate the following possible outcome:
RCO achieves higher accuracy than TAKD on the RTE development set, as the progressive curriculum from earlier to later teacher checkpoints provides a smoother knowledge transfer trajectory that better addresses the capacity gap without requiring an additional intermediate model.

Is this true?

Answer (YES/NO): NO